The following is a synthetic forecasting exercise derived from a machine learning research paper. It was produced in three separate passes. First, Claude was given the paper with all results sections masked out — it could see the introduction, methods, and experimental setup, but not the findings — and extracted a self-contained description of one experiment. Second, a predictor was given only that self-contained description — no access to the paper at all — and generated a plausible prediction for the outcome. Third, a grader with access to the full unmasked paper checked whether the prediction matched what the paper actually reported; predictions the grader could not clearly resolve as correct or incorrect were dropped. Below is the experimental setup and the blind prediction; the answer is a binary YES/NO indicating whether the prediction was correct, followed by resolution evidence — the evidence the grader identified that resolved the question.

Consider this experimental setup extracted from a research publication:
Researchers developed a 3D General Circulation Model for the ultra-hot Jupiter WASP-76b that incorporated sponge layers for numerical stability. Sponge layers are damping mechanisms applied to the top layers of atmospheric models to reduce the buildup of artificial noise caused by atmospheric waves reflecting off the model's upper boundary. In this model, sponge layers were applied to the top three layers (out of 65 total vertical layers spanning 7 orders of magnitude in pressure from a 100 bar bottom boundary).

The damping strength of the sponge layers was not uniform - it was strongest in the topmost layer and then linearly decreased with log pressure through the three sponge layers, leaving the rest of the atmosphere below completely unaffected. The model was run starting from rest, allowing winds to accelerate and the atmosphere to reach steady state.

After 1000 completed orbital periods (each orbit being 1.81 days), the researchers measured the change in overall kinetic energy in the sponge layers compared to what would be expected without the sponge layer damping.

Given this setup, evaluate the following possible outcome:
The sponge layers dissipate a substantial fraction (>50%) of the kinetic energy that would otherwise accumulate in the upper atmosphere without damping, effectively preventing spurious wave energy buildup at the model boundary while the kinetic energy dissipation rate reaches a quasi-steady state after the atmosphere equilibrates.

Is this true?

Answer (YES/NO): NO